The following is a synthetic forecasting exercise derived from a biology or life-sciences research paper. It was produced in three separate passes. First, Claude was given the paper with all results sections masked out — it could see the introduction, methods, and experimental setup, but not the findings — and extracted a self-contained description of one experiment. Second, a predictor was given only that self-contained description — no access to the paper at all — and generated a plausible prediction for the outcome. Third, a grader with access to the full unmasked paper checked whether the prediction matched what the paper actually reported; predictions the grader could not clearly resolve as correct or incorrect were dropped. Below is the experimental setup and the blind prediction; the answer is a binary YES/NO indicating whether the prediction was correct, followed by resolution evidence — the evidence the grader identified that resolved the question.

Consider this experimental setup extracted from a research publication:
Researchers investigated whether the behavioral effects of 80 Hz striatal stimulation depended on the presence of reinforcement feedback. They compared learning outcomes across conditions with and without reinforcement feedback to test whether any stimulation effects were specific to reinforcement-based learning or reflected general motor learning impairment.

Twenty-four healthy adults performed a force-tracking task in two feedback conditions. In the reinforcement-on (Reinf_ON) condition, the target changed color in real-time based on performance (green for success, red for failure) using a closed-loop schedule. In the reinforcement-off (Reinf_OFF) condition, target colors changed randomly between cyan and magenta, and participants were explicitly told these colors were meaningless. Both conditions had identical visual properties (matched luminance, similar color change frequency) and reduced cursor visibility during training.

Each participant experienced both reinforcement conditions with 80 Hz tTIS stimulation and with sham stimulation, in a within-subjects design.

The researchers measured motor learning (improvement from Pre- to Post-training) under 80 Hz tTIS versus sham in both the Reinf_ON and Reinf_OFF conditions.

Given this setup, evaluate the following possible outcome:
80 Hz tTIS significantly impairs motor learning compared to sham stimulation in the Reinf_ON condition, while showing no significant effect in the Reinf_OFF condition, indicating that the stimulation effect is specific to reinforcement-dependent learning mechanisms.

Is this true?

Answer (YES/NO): YES